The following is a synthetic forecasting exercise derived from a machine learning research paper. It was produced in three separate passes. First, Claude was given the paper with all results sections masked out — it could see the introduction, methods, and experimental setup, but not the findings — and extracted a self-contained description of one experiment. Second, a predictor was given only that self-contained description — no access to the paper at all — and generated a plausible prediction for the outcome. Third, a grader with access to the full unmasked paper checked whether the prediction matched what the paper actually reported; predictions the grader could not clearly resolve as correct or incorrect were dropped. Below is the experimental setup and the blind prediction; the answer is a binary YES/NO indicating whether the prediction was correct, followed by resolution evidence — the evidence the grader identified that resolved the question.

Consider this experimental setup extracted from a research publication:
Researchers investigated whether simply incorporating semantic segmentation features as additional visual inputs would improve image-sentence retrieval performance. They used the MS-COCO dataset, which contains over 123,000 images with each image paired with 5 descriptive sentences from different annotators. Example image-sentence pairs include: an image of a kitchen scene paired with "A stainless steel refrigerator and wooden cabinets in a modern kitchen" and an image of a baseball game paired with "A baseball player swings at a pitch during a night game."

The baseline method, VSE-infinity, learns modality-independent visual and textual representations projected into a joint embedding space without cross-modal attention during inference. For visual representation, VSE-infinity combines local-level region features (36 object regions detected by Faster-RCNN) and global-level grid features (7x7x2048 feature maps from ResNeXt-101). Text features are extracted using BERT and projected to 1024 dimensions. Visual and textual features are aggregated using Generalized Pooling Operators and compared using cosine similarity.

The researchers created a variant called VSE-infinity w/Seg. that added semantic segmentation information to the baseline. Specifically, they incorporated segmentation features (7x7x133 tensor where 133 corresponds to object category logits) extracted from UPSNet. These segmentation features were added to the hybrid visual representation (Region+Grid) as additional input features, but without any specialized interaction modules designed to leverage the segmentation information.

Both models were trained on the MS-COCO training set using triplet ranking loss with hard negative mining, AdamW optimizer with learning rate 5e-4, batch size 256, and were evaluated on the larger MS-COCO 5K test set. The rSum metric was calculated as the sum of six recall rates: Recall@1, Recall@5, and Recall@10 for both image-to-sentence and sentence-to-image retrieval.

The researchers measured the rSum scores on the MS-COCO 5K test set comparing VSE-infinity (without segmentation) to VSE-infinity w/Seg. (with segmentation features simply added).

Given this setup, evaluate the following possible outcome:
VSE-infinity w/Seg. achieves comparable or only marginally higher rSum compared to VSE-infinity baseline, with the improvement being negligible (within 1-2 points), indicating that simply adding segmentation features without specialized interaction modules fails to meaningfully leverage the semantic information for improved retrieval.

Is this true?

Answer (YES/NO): NO